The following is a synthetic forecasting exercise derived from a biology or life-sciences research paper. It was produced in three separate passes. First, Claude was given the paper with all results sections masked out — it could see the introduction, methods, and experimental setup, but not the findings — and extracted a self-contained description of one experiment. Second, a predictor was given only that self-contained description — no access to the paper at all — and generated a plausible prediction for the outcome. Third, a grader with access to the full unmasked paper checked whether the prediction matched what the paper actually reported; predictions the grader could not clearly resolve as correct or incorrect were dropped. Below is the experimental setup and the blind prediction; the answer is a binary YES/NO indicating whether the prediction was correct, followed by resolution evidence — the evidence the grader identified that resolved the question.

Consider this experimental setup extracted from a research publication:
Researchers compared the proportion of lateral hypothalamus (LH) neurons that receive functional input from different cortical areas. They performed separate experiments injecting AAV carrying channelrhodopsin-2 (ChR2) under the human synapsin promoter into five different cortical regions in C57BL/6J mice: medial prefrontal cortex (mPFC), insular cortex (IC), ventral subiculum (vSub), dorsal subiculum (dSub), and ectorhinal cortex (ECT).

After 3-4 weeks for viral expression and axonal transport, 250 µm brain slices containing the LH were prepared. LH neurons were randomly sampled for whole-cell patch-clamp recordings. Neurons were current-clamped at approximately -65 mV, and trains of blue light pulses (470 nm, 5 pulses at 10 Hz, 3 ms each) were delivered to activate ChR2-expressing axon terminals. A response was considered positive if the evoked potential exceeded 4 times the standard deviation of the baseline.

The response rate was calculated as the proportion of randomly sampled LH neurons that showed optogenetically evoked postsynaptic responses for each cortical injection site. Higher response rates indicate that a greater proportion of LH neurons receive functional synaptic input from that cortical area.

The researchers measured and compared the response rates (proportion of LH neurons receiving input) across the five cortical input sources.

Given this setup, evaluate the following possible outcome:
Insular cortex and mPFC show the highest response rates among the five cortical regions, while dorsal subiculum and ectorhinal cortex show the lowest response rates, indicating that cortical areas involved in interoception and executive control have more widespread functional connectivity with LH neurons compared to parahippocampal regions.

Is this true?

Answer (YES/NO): NO